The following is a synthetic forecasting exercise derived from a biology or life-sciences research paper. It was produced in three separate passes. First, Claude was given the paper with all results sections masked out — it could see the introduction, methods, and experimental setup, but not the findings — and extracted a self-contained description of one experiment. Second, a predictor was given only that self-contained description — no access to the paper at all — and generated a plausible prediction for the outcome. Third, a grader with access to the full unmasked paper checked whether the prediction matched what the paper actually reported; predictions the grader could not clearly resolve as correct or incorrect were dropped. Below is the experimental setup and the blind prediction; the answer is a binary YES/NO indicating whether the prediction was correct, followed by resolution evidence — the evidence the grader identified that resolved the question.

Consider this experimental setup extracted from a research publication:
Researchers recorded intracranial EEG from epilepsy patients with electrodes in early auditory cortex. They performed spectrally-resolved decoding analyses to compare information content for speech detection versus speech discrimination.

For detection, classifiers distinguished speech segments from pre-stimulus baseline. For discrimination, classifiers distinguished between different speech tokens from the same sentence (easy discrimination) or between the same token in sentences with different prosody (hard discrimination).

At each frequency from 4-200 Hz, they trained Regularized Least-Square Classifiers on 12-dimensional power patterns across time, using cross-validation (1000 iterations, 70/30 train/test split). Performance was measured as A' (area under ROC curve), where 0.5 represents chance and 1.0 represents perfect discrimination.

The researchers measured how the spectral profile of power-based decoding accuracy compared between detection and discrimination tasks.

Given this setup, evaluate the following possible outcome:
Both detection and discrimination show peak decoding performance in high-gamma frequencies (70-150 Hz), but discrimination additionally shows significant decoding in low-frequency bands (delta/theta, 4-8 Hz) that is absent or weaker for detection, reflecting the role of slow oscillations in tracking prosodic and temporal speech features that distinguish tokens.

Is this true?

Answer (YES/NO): NO